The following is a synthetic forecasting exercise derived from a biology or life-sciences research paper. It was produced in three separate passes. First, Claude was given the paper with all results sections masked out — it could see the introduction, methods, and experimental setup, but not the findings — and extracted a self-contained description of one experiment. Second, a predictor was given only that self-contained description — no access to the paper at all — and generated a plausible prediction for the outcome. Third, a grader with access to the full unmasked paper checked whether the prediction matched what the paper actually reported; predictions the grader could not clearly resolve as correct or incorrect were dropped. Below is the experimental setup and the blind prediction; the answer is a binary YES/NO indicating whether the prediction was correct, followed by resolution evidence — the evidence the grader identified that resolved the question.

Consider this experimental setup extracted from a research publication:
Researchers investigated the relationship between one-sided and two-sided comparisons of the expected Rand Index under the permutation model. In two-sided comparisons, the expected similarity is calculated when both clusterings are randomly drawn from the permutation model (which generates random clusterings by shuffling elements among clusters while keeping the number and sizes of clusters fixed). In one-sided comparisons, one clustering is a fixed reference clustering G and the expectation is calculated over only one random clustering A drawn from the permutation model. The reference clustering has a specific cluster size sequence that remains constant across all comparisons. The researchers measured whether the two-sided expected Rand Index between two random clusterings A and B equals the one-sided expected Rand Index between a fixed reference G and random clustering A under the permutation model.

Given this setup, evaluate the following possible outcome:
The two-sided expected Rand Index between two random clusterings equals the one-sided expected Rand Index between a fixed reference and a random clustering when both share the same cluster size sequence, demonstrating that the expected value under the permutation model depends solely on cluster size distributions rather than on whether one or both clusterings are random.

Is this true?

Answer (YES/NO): YES